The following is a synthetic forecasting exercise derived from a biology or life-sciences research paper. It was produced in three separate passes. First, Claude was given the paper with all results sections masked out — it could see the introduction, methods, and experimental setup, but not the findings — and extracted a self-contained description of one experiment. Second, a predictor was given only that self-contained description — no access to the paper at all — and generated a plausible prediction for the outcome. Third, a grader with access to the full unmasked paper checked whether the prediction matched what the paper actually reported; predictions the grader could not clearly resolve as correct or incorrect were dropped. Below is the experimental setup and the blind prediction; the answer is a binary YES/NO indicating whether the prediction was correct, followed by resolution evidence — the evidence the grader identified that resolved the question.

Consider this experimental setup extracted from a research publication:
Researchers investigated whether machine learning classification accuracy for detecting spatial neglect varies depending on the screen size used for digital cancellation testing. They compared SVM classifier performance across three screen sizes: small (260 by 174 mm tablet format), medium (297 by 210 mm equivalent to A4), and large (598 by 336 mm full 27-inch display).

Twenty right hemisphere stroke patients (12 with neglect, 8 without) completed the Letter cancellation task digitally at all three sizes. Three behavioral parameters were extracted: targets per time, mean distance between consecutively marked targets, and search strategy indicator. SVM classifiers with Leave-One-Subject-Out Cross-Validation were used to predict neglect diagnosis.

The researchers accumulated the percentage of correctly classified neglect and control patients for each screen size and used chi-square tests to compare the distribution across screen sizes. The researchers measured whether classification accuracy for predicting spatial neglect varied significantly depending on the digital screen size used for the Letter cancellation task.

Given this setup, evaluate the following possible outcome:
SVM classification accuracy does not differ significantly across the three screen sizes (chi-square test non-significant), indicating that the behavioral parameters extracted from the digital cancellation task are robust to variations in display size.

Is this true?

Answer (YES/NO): YES